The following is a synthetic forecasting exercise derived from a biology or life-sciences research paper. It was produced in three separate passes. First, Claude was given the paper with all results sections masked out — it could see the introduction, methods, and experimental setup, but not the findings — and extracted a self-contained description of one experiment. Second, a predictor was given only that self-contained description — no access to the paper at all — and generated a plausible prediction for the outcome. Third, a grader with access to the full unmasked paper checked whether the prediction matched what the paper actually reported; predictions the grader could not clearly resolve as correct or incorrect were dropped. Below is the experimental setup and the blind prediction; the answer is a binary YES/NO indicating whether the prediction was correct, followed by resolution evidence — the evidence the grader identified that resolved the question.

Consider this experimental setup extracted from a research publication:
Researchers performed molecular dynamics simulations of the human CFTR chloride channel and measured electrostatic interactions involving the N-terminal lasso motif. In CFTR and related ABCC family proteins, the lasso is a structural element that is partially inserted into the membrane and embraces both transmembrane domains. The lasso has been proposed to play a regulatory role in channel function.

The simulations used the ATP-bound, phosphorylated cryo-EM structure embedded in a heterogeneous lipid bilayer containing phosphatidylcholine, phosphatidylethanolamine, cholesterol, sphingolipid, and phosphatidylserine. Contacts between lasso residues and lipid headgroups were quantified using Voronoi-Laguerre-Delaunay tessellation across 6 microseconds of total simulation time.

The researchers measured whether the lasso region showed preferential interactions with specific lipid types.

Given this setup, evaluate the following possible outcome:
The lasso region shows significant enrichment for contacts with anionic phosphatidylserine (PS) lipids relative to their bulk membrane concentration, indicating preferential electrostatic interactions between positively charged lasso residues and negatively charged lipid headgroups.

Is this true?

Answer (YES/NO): YES